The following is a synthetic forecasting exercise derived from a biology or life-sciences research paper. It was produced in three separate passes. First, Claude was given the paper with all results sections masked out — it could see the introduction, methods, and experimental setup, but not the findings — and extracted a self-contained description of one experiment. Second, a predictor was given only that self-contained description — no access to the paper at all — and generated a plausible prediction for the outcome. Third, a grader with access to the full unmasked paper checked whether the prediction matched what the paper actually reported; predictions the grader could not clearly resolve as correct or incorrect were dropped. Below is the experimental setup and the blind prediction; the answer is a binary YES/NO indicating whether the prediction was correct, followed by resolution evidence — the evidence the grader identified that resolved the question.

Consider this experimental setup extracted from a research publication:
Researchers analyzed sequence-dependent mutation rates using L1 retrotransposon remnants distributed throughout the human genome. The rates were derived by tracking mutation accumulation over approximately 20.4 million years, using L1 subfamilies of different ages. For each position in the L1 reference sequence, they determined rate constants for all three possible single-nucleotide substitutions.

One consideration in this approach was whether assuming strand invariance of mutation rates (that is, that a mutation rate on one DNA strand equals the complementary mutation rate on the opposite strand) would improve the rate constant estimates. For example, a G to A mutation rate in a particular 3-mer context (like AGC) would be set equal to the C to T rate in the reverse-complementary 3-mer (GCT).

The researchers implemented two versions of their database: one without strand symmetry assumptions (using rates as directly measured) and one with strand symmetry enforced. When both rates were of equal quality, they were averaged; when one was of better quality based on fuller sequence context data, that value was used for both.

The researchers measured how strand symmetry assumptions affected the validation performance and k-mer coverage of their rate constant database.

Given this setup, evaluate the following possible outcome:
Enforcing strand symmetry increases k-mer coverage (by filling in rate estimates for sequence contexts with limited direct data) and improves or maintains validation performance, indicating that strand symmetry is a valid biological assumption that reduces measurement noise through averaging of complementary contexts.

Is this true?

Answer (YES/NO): YES